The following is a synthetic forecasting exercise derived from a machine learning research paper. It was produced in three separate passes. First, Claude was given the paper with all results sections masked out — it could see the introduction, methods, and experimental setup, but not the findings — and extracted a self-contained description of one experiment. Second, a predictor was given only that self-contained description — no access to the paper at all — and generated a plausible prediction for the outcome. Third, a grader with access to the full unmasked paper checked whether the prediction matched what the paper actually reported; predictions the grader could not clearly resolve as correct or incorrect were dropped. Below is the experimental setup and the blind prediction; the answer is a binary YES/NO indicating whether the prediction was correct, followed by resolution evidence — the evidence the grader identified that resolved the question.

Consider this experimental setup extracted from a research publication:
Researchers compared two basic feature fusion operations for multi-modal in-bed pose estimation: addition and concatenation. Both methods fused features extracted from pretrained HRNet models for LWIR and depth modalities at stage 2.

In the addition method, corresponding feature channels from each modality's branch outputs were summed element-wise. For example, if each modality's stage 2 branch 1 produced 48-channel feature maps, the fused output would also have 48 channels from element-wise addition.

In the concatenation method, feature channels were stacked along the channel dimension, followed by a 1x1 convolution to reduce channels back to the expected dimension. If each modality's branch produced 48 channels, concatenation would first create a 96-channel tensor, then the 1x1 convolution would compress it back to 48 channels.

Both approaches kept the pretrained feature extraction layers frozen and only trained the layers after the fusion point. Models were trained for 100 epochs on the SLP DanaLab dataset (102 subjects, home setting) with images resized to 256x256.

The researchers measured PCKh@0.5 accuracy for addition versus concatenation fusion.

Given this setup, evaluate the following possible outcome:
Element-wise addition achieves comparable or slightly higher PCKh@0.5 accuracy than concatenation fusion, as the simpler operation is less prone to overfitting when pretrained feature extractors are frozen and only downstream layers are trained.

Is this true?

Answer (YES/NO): YES